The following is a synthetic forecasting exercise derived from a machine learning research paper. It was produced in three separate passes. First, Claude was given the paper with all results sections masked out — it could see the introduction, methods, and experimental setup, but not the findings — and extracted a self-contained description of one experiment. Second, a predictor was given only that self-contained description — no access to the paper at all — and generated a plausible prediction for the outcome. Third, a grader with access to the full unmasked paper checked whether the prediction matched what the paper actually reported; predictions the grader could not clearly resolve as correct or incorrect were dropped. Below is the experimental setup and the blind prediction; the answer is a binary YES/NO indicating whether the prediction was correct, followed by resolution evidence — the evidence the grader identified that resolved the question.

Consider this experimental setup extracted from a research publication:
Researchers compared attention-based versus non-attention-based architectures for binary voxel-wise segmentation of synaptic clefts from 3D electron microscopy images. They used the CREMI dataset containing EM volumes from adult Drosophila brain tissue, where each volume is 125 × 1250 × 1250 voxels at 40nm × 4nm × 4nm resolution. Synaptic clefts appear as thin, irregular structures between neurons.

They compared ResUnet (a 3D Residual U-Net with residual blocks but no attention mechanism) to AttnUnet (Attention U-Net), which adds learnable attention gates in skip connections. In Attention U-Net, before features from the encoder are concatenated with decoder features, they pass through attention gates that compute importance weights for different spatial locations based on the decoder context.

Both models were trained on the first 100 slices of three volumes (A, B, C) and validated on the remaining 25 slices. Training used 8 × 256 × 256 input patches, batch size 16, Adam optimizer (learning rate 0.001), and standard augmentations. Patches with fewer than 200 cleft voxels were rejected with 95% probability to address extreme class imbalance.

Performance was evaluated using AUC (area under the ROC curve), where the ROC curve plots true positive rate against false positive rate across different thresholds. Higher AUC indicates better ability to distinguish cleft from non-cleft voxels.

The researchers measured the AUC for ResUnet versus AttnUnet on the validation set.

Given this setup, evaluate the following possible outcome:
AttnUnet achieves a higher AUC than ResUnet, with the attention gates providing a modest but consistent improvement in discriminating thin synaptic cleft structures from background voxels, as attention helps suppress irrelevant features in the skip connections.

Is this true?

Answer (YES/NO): YES